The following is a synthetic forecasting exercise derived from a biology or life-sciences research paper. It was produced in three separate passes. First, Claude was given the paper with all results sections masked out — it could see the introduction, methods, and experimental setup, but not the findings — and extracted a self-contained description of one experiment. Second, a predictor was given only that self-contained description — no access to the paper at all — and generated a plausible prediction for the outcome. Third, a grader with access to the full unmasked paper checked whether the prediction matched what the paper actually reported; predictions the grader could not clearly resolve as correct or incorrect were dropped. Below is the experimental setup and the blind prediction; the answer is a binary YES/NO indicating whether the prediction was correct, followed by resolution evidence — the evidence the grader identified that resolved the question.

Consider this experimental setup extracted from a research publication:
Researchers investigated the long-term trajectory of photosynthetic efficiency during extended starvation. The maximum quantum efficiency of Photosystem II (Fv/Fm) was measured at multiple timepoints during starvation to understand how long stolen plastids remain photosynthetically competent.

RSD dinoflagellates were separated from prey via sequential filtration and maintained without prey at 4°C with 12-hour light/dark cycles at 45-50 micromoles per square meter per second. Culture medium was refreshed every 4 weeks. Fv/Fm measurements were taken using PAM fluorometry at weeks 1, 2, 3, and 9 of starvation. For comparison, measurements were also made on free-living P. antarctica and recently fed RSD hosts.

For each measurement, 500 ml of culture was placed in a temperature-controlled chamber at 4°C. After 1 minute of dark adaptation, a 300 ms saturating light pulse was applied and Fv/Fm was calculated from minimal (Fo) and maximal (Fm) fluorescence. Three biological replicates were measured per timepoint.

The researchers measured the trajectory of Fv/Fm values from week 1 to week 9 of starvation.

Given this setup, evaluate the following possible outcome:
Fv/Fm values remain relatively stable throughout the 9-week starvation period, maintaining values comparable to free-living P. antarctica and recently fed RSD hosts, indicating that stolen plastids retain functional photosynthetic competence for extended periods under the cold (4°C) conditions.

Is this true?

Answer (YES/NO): NO